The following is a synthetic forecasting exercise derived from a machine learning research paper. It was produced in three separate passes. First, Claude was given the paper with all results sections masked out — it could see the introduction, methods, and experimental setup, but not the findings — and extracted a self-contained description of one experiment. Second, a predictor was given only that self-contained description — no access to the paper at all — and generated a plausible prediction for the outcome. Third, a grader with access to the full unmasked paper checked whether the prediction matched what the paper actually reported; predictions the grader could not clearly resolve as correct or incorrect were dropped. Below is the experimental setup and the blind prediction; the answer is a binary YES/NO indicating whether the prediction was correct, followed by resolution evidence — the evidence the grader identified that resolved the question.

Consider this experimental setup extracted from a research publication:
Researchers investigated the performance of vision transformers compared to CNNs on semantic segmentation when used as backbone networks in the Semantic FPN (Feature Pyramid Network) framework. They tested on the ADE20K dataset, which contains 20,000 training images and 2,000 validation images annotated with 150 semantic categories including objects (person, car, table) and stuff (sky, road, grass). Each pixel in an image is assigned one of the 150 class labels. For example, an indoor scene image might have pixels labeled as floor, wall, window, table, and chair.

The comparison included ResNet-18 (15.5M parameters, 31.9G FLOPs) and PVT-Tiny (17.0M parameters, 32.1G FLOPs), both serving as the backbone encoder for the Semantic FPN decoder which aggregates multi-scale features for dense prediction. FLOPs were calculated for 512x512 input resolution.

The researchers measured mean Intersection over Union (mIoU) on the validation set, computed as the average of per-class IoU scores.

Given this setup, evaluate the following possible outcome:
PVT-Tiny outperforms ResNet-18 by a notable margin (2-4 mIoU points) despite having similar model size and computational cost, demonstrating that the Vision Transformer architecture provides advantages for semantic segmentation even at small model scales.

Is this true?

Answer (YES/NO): YES